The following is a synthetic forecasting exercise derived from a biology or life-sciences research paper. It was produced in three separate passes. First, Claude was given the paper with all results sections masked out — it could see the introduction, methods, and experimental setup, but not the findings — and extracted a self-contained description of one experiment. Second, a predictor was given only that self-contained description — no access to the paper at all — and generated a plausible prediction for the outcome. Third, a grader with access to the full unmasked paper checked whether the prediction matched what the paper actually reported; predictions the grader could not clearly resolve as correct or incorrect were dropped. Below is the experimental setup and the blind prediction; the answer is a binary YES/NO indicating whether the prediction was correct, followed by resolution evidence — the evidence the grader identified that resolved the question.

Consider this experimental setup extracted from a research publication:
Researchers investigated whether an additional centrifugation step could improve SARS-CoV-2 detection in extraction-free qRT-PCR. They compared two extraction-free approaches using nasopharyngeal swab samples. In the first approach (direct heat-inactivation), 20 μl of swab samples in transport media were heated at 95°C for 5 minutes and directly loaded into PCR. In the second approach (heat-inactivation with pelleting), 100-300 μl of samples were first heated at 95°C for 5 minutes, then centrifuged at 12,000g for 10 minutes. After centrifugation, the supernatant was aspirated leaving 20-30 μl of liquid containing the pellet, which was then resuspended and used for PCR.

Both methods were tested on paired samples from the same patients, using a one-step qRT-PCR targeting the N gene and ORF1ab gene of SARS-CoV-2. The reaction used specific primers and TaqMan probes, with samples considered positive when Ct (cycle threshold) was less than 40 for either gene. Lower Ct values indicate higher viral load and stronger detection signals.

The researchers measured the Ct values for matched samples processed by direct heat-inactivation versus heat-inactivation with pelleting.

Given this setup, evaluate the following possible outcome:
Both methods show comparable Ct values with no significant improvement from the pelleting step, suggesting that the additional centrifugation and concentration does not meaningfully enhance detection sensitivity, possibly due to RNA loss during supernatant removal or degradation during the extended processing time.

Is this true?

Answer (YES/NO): NO